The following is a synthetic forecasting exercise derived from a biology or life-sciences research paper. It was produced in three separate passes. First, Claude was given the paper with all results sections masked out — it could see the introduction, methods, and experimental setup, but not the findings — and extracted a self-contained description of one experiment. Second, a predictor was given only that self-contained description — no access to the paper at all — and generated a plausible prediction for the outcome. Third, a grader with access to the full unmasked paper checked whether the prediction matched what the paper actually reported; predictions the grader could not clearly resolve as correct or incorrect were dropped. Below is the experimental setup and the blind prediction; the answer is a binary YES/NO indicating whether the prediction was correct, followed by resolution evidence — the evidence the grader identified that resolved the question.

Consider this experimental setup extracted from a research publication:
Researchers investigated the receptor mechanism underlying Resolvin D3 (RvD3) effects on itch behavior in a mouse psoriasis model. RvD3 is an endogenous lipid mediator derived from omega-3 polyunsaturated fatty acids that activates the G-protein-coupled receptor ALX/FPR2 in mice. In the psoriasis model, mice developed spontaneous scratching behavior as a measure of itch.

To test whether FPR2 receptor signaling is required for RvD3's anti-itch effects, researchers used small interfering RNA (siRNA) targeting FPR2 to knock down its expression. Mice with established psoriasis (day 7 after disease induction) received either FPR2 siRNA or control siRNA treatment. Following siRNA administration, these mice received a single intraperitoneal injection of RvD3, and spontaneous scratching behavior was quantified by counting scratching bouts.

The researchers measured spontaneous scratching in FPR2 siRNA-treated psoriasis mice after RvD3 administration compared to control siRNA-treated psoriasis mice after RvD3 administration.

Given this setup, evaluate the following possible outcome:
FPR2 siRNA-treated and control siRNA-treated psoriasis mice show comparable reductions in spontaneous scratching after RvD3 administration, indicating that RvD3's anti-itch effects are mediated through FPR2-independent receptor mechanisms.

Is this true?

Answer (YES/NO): NO